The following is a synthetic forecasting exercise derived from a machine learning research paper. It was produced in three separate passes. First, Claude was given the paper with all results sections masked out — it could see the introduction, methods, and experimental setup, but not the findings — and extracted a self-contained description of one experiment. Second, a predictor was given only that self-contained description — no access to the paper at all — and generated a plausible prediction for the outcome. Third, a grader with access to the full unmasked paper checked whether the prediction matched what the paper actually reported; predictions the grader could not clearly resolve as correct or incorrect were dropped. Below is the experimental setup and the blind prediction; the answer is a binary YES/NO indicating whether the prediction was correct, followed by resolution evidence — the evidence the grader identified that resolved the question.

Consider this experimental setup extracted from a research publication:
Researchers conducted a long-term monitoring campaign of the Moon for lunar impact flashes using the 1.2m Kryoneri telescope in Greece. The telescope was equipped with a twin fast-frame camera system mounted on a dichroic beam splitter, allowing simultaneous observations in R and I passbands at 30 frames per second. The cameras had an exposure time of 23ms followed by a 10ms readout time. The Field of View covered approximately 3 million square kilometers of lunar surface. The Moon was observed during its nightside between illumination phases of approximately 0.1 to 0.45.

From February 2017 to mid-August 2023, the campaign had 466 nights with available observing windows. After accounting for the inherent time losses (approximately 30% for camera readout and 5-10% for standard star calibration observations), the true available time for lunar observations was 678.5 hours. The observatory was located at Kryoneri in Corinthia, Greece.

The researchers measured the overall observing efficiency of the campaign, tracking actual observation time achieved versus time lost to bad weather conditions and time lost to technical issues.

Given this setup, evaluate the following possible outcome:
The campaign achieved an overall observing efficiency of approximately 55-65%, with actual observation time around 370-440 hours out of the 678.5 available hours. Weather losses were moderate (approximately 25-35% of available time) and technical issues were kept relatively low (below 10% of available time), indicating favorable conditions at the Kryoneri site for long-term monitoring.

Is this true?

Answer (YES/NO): NO